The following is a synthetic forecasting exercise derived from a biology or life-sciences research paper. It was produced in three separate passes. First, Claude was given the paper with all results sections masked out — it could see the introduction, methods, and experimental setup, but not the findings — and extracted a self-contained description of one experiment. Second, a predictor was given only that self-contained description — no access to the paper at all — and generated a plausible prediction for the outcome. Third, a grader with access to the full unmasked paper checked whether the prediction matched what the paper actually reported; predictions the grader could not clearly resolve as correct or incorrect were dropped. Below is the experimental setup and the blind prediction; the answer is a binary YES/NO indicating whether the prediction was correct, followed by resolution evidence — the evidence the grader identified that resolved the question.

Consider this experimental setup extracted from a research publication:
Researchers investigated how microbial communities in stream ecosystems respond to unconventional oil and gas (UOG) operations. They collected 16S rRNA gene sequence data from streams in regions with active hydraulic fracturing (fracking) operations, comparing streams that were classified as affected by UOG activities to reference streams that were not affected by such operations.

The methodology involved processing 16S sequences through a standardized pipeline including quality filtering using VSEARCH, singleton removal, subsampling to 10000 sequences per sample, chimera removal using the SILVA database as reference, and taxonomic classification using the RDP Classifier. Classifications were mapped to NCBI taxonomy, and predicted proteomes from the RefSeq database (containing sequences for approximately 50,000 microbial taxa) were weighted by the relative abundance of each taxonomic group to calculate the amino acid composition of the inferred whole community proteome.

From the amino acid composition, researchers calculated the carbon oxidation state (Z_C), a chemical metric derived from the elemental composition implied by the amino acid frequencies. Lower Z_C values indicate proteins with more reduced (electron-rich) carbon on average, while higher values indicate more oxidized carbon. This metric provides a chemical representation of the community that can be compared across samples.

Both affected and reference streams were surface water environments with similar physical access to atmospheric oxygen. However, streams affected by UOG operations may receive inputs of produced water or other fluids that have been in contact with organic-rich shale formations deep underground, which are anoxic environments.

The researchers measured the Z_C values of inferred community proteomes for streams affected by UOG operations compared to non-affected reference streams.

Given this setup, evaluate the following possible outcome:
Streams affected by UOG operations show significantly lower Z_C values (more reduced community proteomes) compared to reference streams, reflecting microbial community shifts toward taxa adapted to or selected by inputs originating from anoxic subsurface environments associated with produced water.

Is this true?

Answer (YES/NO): YES